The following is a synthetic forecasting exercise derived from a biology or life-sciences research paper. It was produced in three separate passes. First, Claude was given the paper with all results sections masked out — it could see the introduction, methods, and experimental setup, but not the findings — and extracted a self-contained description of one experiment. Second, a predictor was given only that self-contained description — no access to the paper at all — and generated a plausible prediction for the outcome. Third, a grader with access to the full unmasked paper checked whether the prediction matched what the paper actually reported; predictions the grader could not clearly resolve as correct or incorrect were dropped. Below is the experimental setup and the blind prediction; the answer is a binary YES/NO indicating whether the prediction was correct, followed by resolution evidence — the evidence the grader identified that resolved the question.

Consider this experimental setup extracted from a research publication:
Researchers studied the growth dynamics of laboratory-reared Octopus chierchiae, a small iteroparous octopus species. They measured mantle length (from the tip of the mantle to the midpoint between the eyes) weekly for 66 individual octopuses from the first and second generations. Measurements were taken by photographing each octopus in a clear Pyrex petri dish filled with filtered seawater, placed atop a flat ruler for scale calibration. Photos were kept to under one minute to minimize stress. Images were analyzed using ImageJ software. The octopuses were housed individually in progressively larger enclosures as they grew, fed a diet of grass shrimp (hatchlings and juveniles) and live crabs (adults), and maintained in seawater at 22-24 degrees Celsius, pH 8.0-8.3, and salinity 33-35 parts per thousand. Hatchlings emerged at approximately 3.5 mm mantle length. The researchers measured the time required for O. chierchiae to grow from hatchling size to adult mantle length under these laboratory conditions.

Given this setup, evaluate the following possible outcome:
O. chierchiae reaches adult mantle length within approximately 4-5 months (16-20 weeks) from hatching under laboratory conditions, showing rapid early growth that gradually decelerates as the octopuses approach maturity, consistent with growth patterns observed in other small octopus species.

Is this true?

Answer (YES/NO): NO